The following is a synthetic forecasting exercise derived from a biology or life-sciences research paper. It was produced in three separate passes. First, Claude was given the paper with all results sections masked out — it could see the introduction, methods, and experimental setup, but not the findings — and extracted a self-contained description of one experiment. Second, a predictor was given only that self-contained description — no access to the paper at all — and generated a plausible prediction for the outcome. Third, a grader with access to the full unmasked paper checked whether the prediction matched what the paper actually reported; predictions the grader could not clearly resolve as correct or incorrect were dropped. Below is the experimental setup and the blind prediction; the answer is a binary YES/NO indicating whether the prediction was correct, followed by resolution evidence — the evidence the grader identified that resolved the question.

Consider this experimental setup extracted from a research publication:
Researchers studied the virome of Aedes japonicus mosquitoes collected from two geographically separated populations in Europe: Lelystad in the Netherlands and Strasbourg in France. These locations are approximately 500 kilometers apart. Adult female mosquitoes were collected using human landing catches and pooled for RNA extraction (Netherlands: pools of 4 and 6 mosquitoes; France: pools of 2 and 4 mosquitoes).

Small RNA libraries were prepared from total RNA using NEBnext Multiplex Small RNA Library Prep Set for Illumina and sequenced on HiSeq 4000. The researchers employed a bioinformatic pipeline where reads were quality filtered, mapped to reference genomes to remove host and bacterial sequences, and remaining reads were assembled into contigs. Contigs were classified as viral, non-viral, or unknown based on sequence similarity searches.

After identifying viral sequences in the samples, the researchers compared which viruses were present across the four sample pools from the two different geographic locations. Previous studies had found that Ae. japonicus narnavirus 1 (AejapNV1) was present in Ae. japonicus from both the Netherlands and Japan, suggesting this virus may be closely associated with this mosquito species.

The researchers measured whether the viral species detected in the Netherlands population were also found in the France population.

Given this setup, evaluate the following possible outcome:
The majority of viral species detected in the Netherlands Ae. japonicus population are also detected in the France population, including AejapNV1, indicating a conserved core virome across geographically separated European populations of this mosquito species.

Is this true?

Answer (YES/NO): YES